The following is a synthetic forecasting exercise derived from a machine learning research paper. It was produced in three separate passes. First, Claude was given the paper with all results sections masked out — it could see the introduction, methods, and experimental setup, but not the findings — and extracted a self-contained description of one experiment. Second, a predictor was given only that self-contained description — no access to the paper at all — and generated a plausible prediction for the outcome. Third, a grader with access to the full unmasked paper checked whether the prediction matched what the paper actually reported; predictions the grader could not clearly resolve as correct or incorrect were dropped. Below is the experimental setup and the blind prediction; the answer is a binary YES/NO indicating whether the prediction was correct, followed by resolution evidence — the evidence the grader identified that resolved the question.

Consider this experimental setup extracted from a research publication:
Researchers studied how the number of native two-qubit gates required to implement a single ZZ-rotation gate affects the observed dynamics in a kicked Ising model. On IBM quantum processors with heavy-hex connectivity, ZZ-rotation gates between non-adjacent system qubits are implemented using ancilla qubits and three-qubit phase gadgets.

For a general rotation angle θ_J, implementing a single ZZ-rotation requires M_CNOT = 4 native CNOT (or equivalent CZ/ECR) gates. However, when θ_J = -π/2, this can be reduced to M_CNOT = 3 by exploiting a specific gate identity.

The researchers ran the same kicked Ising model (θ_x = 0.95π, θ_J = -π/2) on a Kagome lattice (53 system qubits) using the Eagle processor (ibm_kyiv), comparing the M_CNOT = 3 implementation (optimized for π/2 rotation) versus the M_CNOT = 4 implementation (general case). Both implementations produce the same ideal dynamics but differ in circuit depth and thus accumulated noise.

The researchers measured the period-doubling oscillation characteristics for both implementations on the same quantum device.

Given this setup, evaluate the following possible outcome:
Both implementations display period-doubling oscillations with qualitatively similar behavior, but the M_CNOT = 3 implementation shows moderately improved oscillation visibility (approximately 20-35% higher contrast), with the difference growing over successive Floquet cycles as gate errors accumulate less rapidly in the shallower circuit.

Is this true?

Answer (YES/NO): NO